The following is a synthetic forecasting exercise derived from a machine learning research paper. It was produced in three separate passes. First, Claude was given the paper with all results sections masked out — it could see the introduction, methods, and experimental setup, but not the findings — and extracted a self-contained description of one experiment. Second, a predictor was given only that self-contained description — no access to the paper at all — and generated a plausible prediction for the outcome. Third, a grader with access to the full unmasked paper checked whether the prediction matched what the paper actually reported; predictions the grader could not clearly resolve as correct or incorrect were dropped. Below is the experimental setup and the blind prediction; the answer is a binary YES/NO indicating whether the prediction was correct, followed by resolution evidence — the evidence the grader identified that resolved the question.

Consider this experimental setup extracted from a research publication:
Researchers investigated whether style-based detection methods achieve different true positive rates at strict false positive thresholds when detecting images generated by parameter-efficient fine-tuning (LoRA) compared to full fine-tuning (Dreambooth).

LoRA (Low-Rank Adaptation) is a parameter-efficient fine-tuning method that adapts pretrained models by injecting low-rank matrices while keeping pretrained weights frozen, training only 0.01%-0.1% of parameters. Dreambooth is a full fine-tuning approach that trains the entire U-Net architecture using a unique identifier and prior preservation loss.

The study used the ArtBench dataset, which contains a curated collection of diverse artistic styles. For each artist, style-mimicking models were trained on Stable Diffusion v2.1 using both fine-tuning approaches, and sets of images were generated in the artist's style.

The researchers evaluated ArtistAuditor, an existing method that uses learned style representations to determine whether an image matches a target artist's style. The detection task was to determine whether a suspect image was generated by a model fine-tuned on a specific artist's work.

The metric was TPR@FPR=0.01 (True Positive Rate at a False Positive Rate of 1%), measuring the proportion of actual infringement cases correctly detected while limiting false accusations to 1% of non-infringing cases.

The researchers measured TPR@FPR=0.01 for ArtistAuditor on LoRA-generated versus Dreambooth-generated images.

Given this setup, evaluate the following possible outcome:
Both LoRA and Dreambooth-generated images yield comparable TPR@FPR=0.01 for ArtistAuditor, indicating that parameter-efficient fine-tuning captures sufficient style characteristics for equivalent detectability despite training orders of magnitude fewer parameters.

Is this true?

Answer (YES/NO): NO